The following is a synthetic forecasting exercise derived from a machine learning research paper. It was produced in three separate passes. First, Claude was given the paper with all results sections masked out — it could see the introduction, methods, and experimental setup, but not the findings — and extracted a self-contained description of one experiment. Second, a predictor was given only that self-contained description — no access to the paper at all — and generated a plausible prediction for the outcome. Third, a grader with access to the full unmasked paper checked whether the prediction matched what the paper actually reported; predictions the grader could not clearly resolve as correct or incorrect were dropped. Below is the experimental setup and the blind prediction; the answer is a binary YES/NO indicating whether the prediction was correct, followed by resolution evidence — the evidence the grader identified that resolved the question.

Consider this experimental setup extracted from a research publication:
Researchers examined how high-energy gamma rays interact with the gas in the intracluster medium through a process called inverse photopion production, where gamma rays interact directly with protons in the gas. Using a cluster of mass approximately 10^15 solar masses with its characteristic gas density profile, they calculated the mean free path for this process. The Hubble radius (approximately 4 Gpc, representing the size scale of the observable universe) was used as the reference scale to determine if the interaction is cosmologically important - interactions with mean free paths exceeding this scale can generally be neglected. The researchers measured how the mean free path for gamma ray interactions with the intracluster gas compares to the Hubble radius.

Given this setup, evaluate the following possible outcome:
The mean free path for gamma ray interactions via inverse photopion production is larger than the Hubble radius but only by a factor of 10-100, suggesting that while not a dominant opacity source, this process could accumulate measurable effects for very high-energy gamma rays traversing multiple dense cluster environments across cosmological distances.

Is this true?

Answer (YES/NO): NO